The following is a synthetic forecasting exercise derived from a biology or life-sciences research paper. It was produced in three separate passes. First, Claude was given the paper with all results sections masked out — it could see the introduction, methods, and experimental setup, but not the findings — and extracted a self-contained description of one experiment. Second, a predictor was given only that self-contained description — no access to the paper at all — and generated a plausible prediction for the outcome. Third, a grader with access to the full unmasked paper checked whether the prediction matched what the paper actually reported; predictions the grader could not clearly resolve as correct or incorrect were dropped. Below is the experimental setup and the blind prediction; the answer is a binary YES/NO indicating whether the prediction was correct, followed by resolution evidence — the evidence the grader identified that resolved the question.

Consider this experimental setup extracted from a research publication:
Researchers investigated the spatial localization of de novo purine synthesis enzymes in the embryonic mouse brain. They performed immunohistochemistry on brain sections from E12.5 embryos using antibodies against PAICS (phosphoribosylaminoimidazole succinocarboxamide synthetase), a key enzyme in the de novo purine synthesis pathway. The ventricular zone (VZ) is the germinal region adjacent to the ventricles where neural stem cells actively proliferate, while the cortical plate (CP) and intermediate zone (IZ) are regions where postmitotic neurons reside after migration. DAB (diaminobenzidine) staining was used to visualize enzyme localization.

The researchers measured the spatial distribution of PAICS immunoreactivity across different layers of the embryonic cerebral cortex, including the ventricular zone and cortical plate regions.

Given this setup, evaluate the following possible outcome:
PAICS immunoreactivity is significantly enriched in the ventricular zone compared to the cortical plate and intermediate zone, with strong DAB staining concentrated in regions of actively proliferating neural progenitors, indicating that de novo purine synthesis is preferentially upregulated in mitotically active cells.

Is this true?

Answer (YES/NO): YES